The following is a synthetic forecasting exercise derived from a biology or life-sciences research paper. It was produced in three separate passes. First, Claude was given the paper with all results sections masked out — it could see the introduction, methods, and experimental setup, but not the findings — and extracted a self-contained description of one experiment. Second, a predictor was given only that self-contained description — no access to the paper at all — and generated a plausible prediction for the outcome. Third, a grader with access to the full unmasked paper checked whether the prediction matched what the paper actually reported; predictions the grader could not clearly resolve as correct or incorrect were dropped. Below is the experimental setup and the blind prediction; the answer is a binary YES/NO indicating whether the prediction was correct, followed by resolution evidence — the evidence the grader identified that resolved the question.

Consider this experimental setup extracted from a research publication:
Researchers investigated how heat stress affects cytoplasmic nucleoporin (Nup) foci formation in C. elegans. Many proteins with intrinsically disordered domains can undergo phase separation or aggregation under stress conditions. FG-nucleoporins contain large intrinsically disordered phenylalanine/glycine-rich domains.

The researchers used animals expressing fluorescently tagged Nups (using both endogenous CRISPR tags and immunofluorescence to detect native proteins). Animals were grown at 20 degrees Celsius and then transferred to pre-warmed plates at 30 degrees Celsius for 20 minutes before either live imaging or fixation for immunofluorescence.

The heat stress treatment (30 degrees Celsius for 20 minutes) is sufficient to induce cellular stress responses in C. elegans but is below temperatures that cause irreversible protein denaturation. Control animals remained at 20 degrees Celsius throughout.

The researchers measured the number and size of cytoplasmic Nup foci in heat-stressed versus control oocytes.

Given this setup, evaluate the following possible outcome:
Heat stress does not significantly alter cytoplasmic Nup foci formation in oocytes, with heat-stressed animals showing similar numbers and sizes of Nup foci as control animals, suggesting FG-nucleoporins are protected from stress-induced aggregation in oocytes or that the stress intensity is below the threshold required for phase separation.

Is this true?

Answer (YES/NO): NO